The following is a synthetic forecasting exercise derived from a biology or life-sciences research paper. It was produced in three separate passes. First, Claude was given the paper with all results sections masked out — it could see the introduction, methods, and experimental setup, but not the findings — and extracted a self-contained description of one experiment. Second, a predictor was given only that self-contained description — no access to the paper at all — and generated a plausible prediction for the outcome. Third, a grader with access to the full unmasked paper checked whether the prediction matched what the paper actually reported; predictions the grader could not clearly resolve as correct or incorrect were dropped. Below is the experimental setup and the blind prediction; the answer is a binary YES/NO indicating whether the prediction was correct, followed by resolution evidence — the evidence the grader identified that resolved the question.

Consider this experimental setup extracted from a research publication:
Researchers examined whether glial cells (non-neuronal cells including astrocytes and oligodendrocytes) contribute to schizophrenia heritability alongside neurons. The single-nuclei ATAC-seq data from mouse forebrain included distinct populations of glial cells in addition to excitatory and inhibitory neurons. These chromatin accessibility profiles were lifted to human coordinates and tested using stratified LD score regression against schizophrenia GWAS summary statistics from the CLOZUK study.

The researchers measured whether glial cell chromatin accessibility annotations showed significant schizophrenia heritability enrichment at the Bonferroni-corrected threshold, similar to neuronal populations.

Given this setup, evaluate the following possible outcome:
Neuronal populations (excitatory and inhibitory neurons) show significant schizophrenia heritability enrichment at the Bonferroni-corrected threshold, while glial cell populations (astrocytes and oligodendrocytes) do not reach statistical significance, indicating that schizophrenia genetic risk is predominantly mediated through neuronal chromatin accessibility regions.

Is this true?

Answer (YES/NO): NO